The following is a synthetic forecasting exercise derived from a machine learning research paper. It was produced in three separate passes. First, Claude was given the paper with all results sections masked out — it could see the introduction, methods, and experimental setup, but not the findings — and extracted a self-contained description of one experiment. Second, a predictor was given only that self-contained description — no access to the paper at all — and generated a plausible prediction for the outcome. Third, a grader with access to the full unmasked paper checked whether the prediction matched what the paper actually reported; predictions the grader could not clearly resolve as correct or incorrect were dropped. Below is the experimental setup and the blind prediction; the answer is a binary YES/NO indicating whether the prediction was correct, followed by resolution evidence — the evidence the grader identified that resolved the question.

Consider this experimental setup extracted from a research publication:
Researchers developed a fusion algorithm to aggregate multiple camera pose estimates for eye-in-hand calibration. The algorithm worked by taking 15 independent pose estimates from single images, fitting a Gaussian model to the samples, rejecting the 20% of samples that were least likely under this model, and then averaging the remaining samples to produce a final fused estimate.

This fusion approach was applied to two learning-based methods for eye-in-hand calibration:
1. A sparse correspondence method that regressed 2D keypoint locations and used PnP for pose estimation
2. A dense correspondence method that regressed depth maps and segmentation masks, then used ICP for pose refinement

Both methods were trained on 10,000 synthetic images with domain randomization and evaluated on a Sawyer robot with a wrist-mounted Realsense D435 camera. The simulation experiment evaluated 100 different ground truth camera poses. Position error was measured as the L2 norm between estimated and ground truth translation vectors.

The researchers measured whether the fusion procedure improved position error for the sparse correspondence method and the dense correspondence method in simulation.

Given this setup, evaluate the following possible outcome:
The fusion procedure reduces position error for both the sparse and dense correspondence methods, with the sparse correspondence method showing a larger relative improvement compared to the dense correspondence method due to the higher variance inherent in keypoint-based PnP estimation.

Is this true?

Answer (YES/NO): NO